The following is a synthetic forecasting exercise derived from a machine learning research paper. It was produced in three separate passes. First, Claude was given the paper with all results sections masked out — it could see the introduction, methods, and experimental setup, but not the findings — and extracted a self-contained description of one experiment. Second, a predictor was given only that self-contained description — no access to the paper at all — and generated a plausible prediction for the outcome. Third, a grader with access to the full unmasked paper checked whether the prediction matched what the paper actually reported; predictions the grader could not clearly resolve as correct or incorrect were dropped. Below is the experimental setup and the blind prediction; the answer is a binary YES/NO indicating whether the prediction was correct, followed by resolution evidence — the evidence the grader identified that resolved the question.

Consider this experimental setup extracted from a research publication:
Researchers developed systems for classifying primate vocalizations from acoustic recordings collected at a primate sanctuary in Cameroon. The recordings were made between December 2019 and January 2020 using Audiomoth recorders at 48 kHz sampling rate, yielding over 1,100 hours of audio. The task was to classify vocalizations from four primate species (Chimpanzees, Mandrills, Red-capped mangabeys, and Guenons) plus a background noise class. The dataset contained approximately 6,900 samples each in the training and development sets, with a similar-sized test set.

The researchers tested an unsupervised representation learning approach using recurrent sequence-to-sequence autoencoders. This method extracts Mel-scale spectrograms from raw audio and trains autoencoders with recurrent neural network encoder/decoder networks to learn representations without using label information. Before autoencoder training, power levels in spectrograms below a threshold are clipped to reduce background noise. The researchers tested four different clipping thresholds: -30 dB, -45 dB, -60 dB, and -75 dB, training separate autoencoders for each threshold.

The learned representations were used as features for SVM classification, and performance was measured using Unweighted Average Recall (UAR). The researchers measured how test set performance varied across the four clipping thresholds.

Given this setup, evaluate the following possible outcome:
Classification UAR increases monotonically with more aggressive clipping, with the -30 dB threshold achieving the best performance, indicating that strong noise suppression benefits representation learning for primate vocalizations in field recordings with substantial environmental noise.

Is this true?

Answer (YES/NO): NO